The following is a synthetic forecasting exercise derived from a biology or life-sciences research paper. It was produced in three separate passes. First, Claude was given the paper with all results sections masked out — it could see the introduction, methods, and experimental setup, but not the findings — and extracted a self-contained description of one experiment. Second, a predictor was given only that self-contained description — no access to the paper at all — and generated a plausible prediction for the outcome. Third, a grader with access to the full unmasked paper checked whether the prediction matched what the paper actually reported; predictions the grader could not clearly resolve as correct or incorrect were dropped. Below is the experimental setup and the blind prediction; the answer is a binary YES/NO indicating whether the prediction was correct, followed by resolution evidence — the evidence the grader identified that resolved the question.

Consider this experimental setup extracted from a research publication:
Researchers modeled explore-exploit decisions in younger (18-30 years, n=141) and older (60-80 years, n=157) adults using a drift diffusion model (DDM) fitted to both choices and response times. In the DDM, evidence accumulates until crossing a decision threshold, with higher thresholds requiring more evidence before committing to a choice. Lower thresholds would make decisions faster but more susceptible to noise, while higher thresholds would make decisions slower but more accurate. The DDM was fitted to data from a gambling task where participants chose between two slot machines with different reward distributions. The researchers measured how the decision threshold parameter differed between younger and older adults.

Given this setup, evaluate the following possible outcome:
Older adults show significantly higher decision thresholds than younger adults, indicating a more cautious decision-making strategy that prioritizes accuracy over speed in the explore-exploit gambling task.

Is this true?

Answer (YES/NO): YES